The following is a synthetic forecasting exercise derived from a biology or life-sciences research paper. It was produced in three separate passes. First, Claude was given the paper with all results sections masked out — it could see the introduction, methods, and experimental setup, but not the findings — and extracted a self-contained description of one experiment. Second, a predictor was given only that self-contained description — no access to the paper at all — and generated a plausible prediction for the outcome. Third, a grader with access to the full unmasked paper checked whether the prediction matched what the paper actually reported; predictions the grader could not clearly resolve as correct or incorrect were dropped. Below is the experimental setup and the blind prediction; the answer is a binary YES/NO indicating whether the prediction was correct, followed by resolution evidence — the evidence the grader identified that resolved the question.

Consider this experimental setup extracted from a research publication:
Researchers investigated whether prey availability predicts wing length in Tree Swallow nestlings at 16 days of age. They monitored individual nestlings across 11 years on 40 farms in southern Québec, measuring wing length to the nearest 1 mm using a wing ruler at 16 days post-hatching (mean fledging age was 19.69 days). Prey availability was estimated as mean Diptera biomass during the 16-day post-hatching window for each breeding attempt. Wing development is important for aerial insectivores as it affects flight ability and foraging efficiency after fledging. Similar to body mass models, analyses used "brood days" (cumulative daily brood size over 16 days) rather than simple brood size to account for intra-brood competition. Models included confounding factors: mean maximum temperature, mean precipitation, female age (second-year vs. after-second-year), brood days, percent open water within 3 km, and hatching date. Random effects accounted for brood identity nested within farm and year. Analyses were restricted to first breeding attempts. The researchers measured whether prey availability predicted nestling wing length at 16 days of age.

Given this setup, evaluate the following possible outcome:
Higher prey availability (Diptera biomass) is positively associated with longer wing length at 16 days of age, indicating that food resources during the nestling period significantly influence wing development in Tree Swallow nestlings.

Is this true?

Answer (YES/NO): NO